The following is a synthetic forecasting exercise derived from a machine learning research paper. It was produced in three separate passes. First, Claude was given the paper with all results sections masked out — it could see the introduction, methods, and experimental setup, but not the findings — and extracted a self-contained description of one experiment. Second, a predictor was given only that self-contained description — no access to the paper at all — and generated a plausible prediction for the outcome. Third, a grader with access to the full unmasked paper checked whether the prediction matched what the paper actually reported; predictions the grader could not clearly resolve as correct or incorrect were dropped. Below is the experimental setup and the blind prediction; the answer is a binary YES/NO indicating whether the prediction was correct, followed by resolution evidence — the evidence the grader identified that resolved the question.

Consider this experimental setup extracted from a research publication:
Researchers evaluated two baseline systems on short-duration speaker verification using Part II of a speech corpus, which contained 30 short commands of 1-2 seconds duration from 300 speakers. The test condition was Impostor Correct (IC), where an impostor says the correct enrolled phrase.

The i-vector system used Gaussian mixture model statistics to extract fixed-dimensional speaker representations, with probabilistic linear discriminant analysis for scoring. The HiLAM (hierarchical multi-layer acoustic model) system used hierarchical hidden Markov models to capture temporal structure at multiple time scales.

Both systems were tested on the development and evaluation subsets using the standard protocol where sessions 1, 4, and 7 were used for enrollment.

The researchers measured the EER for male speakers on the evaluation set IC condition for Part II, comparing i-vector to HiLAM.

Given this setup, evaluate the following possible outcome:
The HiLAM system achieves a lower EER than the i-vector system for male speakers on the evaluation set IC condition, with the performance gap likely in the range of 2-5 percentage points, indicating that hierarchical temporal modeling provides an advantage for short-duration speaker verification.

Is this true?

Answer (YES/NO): YES